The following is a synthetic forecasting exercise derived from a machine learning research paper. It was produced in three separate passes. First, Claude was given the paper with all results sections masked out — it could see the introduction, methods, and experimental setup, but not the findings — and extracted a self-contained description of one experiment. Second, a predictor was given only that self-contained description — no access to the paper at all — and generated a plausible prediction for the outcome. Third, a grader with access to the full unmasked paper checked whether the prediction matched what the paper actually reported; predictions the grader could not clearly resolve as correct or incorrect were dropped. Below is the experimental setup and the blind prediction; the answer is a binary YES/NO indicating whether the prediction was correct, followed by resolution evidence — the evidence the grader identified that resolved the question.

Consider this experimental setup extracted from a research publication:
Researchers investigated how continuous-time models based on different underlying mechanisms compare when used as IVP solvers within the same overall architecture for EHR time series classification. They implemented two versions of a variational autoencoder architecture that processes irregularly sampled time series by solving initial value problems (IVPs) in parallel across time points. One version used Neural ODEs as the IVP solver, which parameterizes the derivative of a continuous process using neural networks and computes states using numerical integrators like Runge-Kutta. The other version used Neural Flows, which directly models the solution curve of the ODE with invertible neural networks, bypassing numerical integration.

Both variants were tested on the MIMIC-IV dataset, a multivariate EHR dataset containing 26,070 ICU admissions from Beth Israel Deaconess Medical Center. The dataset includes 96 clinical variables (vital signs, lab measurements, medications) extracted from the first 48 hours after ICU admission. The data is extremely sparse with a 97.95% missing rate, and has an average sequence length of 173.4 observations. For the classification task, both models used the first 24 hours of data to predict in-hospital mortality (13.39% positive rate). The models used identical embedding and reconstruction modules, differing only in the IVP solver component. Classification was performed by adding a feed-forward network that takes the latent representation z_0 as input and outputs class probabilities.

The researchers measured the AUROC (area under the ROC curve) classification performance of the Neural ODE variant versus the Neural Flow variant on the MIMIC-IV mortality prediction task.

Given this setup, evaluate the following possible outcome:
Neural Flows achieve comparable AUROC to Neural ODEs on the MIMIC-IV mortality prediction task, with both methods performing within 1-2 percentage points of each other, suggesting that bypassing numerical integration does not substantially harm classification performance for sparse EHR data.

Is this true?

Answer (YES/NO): YES